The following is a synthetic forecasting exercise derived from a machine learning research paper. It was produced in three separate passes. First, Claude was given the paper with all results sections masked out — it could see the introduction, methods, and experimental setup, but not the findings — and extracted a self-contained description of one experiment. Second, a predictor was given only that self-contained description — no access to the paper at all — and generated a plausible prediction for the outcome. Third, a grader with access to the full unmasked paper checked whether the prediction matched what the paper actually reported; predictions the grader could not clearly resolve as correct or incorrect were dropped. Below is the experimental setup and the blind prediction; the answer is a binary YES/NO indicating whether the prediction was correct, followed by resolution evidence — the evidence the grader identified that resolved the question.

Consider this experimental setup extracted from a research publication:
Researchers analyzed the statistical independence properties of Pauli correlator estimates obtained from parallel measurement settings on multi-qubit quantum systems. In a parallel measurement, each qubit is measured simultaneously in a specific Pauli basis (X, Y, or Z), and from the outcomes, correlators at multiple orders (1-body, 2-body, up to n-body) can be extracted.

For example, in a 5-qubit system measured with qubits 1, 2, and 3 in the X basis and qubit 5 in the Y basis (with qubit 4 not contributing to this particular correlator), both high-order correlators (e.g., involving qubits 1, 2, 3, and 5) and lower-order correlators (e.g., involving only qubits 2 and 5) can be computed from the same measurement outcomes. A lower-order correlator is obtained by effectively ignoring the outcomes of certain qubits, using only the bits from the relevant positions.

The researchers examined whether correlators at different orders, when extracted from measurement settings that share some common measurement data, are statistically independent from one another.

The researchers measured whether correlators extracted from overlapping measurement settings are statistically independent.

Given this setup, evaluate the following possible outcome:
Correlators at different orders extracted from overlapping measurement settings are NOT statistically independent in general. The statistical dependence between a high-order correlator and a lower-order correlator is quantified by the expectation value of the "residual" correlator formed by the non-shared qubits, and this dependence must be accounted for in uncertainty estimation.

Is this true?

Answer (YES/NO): NO